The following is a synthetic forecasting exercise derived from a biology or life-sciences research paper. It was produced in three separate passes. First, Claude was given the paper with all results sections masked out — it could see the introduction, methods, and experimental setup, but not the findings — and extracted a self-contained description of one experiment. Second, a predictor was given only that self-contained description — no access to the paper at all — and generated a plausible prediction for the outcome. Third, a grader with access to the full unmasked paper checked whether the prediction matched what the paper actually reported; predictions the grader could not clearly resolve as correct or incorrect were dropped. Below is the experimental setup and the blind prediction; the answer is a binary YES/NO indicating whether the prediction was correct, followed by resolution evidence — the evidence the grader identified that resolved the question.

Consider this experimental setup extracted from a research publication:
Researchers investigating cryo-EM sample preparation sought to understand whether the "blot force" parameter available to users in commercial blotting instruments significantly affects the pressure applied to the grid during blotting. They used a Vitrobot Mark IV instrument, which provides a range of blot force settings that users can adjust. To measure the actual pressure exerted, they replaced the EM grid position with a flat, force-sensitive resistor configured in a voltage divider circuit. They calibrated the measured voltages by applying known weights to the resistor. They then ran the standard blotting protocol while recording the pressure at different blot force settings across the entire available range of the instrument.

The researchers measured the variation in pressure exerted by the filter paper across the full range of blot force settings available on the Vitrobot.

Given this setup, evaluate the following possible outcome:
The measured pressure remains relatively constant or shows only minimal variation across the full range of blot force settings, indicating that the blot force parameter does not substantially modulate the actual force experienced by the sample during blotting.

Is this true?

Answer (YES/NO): YES